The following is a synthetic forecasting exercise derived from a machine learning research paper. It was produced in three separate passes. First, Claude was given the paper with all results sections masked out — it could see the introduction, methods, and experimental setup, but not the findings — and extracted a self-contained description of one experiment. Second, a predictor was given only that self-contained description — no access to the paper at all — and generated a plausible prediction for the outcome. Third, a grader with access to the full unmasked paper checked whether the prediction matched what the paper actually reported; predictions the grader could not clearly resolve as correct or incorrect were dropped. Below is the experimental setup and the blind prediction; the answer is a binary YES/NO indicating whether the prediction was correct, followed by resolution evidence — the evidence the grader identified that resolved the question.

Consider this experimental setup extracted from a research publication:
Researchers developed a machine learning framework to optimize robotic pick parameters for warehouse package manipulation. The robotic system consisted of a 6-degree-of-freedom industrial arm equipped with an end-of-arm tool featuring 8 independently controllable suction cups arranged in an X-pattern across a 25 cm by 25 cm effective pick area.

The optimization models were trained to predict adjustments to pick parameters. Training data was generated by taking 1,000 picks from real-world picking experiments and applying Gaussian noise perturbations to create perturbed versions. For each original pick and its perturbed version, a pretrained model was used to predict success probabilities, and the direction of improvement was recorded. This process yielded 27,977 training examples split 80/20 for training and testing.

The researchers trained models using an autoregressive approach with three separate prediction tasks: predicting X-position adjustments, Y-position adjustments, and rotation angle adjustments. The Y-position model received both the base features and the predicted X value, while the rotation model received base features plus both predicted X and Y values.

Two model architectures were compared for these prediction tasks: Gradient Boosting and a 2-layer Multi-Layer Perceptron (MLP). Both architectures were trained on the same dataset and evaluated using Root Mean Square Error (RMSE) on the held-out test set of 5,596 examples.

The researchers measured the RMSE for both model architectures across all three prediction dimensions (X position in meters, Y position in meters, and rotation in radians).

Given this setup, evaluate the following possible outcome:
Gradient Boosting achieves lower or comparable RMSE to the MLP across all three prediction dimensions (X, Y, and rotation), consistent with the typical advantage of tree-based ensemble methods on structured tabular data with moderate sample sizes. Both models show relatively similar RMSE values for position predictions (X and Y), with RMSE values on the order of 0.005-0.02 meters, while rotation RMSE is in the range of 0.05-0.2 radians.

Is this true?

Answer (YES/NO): NO